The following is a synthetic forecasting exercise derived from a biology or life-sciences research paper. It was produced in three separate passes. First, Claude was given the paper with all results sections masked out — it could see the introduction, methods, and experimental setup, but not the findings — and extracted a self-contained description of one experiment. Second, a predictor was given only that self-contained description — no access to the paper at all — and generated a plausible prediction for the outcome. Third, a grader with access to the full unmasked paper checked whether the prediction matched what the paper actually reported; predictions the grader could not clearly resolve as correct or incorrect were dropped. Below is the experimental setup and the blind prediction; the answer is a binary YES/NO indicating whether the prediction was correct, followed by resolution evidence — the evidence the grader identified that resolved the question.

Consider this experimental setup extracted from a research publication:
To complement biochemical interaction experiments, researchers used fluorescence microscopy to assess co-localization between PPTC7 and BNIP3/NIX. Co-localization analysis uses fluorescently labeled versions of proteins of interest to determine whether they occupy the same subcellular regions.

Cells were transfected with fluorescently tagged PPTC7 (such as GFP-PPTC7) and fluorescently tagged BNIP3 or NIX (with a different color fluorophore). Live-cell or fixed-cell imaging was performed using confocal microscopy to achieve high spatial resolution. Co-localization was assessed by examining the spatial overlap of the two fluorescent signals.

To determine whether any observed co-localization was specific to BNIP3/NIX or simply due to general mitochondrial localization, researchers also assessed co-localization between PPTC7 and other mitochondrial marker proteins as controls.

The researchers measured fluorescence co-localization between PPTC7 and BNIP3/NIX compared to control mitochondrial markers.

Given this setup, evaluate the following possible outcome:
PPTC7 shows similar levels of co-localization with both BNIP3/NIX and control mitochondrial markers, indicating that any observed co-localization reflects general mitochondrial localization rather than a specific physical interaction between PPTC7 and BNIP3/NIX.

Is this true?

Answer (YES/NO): NO